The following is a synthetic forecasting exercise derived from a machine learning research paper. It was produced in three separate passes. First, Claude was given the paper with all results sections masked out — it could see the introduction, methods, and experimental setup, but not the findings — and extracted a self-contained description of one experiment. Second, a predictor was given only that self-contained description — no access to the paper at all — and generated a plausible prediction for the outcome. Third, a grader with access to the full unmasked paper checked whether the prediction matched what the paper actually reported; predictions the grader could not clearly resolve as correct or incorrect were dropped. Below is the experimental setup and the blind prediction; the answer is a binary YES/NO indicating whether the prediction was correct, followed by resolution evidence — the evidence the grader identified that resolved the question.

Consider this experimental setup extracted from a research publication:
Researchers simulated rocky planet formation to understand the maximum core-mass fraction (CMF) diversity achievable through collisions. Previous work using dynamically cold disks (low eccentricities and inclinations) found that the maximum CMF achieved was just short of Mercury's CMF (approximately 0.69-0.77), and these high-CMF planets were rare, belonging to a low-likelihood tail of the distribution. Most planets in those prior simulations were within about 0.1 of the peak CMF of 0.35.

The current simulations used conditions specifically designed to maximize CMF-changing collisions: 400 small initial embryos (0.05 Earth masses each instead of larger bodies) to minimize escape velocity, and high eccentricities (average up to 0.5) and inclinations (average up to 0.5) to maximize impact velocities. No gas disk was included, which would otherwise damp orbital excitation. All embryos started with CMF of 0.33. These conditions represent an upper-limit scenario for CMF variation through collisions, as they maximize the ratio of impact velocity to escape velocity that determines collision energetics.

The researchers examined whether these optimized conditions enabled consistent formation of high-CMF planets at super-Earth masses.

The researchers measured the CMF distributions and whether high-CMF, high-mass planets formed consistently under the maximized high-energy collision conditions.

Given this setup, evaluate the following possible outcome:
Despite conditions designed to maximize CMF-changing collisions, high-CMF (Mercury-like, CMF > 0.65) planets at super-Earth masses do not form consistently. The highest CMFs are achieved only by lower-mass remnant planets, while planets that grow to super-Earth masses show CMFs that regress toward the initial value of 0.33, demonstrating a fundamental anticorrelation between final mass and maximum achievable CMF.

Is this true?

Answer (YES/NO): YES